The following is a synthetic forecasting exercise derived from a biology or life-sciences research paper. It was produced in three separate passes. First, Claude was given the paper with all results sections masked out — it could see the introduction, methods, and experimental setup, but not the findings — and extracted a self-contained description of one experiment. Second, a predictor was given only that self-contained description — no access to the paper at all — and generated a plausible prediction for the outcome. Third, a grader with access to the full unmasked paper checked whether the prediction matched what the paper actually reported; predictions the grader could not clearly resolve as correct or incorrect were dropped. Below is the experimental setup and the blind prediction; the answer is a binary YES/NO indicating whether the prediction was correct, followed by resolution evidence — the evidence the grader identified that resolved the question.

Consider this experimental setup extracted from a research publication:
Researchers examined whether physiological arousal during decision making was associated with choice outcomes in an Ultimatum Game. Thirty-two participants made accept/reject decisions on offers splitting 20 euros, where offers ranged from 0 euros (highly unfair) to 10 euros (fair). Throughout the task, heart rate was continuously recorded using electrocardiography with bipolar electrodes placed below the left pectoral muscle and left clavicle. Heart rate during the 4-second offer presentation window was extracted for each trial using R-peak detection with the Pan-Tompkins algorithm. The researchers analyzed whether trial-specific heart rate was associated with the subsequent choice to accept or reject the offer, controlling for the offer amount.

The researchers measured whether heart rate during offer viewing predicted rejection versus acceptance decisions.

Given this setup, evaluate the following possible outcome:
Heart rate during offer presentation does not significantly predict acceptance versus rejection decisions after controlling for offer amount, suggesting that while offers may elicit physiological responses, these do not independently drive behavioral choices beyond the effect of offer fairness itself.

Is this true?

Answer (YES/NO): NO